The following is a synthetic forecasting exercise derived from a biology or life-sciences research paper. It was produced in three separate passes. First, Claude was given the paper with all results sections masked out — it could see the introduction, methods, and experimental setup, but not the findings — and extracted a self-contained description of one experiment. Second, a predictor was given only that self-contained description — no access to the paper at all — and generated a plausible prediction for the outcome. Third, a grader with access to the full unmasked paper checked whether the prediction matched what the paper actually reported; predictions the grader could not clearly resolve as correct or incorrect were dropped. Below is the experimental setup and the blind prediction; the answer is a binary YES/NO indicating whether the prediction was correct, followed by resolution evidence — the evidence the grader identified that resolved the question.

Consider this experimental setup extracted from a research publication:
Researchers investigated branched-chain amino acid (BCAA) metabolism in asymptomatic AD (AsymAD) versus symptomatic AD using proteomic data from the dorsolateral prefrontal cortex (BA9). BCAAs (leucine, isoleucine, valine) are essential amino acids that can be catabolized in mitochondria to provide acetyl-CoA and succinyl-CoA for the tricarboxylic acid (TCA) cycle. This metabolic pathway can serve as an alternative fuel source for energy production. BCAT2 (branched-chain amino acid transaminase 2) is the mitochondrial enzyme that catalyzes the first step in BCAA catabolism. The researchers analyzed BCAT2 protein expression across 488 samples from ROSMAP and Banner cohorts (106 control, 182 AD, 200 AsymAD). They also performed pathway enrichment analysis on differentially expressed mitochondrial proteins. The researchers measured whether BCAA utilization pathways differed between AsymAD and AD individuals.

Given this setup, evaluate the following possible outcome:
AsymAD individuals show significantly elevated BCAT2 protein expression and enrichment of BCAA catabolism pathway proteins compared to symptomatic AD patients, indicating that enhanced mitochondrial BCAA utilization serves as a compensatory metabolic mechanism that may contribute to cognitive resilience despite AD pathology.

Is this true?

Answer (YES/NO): YES